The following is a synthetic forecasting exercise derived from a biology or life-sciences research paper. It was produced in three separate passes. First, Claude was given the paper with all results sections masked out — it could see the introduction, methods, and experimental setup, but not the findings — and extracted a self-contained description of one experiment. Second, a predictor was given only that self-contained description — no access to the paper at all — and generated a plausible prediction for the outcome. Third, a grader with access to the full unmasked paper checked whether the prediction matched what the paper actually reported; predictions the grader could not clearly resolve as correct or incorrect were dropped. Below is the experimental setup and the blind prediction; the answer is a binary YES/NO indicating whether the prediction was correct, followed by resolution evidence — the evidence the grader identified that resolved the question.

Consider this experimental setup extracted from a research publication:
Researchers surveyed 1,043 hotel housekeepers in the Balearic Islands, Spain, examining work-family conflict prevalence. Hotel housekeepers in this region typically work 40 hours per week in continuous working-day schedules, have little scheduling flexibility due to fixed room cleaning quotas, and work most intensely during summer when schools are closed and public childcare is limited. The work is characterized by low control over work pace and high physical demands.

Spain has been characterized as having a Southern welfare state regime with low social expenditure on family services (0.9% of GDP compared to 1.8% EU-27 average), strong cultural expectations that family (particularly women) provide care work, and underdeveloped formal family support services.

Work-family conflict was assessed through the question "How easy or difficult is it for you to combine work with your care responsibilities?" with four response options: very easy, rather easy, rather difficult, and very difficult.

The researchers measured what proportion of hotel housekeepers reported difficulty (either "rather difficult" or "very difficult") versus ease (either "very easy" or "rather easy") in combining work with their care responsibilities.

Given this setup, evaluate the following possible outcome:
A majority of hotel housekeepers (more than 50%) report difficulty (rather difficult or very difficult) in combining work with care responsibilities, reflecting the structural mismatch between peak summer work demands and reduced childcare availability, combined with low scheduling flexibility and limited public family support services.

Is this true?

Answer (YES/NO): YES